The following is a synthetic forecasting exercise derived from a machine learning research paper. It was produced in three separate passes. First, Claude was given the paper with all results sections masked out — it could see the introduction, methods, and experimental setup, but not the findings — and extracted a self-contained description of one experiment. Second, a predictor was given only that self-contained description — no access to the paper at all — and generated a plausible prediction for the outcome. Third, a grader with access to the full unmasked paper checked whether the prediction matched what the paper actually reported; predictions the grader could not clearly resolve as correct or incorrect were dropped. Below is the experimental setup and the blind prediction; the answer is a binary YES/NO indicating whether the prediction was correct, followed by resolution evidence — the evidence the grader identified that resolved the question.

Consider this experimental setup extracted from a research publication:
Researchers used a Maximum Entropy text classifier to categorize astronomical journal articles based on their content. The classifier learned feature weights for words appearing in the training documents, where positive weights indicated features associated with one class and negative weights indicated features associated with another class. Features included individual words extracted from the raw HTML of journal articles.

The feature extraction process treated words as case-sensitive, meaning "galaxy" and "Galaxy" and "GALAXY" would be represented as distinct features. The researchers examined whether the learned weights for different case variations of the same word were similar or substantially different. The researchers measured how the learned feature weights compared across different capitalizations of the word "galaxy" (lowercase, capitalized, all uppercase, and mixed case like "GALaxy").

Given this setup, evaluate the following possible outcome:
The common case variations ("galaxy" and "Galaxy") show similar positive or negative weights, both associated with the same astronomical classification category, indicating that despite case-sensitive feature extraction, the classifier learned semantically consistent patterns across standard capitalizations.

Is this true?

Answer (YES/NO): NO